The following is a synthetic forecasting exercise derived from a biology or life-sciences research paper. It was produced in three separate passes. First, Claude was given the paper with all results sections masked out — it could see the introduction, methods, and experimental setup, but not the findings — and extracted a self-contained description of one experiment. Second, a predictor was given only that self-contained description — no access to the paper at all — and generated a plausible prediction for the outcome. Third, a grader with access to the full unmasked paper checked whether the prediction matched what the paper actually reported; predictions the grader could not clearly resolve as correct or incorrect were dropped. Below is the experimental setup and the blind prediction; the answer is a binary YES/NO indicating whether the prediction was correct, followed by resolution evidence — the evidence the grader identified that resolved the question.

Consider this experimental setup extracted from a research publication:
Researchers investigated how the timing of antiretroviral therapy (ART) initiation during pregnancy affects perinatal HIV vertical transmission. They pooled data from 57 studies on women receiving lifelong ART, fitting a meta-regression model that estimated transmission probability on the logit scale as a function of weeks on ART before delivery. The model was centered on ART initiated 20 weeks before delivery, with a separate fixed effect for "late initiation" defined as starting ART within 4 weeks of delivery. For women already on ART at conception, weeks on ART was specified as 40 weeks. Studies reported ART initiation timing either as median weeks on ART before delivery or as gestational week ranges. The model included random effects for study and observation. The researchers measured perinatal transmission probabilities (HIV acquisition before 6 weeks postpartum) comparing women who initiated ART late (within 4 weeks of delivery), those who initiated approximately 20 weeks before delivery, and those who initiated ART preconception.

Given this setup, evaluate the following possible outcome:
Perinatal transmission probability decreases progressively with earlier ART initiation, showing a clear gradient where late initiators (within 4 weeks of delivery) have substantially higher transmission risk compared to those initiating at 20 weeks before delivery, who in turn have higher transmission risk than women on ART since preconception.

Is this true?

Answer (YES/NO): YES